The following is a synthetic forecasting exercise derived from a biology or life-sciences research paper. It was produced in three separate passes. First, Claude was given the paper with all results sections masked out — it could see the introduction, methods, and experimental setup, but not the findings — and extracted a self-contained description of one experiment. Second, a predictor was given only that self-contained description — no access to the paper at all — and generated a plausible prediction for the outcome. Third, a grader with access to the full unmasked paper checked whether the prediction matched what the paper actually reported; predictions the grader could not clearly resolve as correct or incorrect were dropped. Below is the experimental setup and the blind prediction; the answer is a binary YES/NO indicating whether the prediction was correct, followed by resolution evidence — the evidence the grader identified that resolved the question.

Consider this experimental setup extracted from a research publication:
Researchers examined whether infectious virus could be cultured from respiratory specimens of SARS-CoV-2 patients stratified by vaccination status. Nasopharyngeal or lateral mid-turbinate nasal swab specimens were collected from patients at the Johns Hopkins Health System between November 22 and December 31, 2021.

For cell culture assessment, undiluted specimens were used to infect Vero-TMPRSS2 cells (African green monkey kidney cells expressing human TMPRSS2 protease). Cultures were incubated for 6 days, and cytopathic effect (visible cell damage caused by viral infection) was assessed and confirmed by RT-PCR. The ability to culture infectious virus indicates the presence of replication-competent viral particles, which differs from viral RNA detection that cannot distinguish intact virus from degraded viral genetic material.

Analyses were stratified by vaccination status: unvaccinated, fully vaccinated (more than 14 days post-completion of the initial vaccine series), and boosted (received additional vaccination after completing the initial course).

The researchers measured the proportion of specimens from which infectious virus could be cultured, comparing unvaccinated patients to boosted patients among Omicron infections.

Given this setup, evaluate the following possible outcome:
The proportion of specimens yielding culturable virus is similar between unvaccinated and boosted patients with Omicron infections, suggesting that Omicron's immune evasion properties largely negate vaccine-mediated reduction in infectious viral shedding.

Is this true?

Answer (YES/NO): YES